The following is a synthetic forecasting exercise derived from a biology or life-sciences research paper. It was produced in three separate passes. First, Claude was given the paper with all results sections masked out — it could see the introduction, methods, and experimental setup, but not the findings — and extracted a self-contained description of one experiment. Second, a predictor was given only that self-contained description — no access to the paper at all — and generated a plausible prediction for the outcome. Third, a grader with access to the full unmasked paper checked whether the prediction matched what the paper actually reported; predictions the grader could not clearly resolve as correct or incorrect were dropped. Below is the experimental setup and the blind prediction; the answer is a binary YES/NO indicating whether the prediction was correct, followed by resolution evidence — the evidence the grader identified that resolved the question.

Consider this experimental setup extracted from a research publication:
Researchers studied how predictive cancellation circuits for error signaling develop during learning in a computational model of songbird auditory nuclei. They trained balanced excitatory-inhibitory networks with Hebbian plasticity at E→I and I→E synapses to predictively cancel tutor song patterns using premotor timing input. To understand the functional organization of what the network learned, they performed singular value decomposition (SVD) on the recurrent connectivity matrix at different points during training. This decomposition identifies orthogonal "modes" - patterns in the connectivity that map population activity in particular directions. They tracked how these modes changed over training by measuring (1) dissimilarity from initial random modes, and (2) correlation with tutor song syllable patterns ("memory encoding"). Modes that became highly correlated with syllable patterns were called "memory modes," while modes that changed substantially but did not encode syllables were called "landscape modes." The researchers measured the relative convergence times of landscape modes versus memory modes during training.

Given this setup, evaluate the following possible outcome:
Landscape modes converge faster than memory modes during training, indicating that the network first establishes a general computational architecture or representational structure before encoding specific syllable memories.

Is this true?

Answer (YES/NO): YES